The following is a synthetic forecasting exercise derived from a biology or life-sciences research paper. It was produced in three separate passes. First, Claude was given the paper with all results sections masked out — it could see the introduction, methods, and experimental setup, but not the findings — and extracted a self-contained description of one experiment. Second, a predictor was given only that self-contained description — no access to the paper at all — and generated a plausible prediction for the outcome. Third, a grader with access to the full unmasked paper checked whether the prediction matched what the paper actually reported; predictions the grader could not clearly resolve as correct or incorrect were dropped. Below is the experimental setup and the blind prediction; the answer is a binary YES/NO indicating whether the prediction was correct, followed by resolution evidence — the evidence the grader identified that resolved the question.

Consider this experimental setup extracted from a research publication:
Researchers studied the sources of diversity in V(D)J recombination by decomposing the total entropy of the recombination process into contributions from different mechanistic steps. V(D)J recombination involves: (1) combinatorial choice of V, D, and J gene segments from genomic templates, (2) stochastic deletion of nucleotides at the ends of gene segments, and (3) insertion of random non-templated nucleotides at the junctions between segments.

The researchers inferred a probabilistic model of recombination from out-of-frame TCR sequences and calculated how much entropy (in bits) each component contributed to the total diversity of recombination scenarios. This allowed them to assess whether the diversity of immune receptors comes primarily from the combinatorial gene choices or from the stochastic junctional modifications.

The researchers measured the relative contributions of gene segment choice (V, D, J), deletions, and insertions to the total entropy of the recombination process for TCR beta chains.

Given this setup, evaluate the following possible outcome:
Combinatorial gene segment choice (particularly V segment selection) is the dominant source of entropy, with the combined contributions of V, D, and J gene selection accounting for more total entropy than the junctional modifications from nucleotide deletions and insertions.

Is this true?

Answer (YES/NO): NO